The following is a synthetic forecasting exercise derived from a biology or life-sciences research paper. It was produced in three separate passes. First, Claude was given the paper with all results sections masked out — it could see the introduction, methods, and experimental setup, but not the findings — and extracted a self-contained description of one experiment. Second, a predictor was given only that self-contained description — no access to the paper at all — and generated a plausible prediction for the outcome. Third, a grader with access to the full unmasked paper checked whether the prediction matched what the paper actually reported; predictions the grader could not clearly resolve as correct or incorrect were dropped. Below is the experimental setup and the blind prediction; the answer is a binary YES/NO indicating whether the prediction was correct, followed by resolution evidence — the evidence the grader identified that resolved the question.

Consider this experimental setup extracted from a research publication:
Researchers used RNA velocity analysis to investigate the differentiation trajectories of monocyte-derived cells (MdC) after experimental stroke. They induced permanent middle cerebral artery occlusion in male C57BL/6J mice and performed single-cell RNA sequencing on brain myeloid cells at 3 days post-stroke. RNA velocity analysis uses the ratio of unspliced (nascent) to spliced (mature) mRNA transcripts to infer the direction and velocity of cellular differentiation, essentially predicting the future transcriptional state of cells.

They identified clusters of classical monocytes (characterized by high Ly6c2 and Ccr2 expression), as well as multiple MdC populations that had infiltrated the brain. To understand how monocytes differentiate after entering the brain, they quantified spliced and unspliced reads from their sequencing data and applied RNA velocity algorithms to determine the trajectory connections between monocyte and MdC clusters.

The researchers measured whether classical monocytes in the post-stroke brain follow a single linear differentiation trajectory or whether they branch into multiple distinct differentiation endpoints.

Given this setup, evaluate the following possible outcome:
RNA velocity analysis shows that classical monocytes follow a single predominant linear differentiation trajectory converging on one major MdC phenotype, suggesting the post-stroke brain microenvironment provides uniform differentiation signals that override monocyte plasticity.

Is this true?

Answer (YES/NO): NO